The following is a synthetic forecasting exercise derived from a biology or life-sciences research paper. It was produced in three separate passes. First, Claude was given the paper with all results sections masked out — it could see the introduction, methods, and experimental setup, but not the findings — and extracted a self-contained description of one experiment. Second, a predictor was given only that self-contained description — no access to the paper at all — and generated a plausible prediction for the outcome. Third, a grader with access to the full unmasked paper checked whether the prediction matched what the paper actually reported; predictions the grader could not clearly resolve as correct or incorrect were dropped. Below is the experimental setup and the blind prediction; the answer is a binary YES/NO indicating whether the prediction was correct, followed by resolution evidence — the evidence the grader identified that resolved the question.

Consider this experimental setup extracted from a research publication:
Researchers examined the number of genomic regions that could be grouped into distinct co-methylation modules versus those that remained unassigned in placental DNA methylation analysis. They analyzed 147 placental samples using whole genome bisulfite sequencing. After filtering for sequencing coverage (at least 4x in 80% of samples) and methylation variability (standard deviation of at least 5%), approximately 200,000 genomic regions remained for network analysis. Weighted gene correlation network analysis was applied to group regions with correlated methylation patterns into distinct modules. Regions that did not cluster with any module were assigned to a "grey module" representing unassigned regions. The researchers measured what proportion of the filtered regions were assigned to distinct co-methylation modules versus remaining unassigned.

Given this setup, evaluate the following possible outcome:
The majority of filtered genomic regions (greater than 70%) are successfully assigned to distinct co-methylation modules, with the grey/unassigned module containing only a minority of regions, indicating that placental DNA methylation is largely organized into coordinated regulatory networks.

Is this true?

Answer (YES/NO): NO